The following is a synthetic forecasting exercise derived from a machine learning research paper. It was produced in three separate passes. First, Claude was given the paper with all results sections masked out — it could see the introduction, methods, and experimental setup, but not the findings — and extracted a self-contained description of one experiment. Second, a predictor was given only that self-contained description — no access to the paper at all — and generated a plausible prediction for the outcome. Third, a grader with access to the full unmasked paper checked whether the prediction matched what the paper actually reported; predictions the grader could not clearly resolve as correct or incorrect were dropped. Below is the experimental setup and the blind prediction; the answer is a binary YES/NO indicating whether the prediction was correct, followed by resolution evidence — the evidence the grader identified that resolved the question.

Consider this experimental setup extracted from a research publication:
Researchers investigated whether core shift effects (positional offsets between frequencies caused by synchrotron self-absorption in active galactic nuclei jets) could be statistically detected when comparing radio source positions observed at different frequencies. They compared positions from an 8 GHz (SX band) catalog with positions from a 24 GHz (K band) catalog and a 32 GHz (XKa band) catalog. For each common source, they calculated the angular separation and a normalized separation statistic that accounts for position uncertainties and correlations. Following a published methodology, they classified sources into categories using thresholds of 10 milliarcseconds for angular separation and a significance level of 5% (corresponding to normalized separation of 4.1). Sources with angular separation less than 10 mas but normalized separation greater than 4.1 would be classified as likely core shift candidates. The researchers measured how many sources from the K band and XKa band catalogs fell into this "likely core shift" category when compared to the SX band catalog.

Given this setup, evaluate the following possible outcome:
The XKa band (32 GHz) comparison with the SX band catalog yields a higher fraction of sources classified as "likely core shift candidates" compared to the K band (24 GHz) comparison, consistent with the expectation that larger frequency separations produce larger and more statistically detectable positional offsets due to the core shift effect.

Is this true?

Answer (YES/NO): NO